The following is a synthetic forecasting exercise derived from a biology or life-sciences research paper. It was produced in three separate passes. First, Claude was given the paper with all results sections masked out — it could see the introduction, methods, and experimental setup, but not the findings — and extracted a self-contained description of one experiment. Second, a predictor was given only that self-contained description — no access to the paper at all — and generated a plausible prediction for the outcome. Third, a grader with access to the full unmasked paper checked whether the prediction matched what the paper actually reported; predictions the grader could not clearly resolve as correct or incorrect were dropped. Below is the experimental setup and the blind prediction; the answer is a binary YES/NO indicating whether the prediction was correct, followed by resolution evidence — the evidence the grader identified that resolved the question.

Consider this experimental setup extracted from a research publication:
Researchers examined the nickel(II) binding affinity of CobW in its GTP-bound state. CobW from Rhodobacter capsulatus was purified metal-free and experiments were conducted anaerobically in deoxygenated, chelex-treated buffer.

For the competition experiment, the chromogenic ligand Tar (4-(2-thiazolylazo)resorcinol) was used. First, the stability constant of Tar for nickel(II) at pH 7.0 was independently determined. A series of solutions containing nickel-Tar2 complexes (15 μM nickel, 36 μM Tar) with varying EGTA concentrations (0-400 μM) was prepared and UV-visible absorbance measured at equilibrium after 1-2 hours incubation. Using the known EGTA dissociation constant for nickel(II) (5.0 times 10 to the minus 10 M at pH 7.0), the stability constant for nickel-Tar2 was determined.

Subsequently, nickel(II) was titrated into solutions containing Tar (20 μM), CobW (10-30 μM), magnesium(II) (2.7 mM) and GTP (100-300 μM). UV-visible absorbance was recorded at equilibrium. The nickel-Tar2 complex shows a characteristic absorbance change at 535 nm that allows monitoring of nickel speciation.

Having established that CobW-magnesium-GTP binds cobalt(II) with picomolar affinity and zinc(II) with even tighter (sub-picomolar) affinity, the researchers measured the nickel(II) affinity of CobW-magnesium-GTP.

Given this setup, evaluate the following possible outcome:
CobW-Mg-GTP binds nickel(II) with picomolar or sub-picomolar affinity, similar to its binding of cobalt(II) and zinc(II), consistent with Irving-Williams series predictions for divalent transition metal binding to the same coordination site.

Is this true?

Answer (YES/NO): NO